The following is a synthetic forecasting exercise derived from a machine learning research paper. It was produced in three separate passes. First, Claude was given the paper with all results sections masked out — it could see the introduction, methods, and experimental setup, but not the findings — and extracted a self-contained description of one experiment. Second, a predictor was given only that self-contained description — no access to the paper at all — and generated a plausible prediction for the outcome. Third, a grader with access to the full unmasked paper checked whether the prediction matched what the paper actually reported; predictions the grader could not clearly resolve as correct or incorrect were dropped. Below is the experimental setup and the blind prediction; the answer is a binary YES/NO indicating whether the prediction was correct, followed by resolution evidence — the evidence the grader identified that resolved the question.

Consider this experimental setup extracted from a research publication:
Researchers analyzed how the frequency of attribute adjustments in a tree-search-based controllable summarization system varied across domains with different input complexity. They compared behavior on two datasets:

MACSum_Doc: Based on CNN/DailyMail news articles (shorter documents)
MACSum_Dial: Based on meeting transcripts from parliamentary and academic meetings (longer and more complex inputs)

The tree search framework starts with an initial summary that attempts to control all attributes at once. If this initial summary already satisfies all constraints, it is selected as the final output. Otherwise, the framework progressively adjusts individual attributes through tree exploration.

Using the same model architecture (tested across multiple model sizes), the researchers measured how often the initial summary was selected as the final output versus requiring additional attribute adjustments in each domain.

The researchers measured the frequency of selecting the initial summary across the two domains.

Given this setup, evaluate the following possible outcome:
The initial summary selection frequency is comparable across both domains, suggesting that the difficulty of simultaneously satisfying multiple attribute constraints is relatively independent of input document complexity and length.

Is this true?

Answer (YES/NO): NO